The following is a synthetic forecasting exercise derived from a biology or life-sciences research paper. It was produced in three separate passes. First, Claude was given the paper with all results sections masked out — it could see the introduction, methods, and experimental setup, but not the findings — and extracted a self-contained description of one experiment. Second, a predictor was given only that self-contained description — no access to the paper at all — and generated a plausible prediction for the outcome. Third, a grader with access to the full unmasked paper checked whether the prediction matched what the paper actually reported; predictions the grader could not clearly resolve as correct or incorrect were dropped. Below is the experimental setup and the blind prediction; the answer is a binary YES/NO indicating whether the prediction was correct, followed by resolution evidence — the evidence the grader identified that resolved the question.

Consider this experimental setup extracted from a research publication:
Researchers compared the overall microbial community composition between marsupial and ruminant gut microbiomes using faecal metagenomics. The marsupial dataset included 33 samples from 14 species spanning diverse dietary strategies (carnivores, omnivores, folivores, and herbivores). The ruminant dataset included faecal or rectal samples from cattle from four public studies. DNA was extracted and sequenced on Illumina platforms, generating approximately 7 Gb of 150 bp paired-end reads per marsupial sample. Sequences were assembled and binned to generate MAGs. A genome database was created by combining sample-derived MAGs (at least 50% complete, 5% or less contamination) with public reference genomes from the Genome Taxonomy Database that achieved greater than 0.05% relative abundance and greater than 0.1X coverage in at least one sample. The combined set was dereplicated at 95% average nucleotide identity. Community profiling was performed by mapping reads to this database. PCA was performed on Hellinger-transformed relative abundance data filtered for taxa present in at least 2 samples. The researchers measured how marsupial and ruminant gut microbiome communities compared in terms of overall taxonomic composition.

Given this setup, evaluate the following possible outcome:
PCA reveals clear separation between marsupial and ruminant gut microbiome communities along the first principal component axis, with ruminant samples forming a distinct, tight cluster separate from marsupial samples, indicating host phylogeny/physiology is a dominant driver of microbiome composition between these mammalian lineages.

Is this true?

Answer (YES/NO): NO